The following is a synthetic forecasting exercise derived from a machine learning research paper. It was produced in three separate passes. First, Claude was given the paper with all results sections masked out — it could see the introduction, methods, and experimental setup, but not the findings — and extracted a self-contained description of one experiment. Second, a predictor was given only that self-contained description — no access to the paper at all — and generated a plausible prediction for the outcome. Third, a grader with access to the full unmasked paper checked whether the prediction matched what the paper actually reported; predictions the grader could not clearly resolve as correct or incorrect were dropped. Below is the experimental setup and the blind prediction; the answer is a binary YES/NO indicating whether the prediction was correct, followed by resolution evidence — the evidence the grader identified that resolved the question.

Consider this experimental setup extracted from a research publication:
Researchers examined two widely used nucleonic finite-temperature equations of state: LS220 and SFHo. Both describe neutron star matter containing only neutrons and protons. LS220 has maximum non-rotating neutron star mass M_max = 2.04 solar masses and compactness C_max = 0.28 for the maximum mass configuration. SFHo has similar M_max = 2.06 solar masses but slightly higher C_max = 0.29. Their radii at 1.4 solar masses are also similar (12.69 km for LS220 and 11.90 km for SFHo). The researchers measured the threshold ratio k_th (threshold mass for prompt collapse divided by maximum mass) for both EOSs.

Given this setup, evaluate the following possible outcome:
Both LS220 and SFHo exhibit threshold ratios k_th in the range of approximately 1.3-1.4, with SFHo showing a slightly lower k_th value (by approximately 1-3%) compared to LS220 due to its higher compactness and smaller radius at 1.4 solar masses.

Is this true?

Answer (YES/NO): NO